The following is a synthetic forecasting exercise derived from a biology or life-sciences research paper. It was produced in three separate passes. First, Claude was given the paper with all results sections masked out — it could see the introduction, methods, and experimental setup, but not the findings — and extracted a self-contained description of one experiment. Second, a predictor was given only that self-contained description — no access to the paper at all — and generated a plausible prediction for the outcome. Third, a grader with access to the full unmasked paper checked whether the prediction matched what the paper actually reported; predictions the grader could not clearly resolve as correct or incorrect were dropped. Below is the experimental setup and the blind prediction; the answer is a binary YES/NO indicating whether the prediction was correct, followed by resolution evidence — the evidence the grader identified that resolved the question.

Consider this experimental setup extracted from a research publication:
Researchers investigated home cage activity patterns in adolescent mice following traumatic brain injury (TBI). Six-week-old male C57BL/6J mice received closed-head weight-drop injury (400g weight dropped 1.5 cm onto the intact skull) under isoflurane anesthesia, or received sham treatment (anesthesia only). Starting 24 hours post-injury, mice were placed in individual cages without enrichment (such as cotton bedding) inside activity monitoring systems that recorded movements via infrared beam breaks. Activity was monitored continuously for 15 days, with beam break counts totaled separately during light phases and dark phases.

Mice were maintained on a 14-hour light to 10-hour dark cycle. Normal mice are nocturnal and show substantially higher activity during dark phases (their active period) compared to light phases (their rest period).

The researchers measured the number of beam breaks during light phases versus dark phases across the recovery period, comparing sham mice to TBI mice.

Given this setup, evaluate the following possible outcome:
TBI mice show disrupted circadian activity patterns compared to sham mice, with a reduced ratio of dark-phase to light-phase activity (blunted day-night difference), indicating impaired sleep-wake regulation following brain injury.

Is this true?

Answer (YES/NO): NO